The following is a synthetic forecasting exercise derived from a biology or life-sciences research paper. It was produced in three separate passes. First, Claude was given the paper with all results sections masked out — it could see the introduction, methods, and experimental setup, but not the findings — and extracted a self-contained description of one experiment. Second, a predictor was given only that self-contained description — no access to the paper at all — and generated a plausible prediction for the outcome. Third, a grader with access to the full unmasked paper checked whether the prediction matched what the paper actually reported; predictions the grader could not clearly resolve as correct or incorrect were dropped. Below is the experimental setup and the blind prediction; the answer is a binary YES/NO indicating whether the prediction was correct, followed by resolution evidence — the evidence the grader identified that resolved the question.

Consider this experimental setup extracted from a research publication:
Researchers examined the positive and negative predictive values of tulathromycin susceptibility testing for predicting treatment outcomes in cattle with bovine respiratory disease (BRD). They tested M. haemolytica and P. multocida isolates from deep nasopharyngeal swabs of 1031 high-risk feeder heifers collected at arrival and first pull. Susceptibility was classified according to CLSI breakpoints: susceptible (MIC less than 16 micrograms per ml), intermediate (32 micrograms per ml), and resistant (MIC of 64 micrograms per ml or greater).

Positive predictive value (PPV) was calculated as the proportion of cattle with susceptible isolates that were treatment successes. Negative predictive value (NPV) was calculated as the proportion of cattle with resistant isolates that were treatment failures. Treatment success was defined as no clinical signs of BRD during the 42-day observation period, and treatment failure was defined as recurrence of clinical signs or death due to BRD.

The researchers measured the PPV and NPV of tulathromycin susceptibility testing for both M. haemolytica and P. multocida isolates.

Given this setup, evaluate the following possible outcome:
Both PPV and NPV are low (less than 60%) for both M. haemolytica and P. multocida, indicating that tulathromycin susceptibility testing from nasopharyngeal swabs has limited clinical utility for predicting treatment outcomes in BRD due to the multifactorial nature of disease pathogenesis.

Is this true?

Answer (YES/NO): YES